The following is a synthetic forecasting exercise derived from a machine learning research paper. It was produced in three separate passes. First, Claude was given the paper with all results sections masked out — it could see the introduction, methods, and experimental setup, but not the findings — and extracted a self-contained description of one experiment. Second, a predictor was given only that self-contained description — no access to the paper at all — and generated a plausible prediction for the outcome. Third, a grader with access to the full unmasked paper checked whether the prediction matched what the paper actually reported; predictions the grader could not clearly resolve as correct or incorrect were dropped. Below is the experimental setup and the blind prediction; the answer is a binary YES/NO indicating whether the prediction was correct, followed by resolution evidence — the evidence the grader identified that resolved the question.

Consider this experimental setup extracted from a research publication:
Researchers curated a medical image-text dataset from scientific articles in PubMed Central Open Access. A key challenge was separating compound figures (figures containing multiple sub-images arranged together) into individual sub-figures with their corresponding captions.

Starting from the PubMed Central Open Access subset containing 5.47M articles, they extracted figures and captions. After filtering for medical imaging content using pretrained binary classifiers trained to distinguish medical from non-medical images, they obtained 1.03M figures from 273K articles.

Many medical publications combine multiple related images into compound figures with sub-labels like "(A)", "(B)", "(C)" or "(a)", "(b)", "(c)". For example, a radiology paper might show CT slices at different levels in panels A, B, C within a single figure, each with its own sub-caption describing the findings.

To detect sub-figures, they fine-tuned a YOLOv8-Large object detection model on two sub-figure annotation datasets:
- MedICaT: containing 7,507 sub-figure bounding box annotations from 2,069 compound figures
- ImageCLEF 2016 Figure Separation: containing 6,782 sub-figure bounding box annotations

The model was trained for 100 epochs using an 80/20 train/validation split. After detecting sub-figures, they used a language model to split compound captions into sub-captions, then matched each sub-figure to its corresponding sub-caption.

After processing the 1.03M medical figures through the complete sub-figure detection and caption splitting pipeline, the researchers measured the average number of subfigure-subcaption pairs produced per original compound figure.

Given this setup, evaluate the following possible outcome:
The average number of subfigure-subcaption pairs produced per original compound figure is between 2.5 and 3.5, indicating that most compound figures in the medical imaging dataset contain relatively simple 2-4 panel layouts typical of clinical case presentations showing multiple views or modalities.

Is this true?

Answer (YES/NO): YES